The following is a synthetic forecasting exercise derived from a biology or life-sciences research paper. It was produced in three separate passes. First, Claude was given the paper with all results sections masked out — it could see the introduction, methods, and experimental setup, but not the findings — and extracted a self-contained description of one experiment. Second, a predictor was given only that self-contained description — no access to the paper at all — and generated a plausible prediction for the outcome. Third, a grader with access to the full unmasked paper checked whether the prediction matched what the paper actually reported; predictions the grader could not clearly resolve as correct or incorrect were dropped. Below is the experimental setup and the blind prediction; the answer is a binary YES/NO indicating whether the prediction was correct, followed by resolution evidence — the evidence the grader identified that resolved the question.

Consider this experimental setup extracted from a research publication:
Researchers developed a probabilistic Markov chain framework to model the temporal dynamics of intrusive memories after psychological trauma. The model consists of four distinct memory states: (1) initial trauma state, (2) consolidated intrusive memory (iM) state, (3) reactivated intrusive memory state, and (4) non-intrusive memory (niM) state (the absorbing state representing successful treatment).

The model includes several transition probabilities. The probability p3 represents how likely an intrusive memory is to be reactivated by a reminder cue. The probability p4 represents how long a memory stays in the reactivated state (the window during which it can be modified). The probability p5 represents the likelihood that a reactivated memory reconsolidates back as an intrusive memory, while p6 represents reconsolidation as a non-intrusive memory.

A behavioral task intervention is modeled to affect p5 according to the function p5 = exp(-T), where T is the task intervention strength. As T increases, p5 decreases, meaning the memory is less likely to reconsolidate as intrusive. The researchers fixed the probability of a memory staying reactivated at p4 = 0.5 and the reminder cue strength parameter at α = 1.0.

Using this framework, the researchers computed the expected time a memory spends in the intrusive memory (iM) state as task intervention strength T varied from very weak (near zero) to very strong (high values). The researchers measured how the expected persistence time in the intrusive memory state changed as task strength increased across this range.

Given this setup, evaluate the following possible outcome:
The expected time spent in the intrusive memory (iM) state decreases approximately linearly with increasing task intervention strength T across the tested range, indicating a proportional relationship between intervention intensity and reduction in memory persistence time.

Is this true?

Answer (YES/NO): NO